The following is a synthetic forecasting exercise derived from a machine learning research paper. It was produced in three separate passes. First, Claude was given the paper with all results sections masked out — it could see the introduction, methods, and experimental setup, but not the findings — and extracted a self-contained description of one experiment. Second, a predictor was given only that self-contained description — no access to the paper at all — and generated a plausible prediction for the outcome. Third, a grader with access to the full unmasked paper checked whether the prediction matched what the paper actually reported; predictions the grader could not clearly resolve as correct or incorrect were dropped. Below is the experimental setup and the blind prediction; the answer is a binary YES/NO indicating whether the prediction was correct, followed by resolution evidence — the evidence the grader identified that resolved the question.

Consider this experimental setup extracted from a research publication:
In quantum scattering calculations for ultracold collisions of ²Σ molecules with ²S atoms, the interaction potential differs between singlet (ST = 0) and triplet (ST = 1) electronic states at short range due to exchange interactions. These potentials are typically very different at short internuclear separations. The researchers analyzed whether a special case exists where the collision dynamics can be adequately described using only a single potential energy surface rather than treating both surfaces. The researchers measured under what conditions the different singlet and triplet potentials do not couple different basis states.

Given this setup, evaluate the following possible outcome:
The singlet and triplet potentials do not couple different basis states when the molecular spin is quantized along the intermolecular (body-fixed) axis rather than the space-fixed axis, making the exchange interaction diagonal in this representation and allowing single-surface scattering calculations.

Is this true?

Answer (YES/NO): NO